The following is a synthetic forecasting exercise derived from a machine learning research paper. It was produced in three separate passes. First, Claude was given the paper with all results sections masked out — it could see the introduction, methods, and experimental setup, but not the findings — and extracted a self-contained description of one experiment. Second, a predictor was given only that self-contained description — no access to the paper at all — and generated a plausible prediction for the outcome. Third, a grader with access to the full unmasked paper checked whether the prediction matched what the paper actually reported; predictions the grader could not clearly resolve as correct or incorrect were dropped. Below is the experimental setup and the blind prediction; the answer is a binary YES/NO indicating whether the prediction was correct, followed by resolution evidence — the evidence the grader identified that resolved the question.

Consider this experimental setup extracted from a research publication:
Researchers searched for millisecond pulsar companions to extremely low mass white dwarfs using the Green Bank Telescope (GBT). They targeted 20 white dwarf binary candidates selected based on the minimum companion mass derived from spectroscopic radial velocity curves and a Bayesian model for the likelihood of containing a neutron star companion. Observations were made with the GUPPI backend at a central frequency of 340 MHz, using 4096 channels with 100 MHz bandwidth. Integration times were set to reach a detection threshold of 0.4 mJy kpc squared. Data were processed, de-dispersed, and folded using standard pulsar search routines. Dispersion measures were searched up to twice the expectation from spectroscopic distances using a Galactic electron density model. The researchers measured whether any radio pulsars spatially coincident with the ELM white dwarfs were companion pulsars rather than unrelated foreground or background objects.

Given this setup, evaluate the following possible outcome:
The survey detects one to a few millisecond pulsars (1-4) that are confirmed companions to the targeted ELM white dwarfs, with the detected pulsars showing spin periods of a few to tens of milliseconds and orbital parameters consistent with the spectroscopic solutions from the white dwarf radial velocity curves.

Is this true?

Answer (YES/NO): NO